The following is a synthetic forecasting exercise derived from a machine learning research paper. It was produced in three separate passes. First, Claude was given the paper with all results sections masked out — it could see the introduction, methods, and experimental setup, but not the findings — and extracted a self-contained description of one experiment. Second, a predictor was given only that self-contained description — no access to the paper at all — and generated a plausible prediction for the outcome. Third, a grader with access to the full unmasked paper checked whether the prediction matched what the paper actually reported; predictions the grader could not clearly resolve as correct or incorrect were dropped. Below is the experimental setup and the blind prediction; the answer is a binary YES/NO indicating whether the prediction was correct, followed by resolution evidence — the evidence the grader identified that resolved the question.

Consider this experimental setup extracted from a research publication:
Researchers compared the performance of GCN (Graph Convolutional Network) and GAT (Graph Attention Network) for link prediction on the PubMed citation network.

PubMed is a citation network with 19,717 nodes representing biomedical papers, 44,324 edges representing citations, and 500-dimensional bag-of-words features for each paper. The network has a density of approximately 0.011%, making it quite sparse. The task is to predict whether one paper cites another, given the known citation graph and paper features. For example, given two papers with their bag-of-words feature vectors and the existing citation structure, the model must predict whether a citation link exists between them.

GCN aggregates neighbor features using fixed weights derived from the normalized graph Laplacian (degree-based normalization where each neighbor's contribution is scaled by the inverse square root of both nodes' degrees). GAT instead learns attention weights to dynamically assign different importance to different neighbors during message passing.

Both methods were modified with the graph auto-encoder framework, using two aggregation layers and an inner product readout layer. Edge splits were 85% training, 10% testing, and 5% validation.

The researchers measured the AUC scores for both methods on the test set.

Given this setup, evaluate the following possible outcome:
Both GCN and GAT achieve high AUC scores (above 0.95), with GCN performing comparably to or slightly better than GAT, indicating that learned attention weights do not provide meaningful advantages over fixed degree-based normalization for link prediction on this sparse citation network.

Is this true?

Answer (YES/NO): NO